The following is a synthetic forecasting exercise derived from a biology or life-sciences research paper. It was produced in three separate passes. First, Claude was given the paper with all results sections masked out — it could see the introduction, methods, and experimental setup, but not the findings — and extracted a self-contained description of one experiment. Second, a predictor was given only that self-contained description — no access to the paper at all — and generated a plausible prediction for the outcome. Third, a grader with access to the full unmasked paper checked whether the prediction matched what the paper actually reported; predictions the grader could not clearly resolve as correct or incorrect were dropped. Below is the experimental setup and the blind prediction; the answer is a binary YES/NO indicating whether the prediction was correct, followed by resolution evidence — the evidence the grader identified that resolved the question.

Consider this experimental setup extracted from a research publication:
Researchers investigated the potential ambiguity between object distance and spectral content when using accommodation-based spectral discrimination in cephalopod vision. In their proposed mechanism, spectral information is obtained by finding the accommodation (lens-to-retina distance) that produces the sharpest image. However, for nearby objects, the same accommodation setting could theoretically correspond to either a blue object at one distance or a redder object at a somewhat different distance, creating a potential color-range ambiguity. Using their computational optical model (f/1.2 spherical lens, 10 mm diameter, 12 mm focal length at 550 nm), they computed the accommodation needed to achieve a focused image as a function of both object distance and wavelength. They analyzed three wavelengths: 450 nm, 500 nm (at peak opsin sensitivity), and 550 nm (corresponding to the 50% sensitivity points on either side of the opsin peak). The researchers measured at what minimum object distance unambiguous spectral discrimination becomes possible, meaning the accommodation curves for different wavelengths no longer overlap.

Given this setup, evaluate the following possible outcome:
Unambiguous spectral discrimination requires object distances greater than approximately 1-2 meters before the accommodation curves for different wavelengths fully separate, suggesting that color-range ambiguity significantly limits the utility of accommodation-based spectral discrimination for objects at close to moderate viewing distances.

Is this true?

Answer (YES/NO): NO